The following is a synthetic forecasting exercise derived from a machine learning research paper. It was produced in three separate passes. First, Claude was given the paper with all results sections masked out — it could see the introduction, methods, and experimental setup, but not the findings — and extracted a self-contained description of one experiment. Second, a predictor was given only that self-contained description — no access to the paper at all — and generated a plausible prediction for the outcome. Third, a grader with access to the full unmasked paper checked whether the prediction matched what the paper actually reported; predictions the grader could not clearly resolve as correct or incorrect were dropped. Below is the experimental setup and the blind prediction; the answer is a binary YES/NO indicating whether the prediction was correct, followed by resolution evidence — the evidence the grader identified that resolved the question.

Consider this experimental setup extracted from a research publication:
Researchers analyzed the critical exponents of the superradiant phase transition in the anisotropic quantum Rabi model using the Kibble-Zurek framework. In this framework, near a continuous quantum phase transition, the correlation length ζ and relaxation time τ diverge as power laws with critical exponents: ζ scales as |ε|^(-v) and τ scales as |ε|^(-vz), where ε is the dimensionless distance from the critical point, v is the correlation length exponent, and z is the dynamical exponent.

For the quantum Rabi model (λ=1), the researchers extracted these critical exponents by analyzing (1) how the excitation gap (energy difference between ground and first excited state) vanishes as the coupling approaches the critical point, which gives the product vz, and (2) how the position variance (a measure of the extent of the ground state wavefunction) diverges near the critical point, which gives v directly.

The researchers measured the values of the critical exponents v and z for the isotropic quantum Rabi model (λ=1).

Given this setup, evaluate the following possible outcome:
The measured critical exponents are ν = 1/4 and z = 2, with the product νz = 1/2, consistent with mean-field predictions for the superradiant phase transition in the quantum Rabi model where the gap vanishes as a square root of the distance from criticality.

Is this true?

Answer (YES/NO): YES